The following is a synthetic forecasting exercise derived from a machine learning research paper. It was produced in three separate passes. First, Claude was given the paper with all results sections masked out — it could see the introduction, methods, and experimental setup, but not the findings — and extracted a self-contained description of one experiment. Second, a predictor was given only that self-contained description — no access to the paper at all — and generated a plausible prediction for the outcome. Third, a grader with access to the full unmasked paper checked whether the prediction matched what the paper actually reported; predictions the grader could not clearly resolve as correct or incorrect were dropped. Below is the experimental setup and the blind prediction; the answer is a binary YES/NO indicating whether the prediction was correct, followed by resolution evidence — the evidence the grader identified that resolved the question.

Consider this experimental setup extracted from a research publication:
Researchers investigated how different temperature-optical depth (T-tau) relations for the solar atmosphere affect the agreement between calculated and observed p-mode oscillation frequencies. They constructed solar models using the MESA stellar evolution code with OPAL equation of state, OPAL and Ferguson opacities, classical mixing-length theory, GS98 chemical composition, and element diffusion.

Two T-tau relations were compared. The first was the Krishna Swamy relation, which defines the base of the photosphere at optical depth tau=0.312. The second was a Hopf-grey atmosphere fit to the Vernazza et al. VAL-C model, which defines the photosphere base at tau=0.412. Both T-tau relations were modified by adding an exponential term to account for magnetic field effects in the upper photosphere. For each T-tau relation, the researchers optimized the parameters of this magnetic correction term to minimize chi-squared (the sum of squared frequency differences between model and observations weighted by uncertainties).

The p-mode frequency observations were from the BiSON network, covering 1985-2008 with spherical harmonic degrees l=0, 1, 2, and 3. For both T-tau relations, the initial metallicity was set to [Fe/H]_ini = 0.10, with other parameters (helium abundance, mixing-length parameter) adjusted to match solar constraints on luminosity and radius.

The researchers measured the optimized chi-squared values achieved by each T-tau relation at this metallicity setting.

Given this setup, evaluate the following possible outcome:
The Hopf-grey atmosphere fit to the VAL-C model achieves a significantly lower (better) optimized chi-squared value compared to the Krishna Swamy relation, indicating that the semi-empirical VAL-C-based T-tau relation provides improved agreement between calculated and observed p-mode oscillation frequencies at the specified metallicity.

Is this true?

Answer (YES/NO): NO